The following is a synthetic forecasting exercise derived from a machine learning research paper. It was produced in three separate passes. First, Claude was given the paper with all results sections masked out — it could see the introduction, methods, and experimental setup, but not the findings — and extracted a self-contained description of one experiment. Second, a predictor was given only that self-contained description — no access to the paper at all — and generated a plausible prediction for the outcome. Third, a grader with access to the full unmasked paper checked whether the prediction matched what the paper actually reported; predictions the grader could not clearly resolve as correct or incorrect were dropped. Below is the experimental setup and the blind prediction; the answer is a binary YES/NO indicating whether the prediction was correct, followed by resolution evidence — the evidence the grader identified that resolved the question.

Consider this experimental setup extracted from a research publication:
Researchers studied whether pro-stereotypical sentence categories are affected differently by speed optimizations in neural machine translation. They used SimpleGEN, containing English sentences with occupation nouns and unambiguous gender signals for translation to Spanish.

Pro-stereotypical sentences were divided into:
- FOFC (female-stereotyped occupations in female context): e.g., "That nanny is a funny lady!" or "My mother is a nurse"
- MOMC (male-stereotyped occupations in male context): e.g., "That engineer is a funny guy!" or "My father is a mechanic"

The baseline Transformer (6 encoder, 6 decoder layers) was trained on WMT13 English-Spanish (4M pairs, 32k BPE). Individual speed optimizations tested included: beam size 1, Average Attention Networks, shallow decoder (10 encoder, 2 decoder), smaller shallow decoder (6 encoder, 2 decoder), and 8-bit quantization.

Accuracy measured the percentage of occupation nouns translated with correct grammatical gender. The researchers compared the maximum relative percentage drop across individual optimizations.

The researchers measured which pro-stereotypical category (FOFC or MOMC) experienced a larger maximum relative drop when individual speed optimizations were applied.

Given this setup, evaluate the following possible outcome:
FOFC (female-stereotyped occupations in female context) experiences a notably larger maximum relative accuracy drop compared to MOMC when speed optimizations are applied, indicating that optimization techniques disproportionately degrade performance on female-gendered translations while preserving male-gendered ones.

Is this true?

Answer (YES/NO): YES